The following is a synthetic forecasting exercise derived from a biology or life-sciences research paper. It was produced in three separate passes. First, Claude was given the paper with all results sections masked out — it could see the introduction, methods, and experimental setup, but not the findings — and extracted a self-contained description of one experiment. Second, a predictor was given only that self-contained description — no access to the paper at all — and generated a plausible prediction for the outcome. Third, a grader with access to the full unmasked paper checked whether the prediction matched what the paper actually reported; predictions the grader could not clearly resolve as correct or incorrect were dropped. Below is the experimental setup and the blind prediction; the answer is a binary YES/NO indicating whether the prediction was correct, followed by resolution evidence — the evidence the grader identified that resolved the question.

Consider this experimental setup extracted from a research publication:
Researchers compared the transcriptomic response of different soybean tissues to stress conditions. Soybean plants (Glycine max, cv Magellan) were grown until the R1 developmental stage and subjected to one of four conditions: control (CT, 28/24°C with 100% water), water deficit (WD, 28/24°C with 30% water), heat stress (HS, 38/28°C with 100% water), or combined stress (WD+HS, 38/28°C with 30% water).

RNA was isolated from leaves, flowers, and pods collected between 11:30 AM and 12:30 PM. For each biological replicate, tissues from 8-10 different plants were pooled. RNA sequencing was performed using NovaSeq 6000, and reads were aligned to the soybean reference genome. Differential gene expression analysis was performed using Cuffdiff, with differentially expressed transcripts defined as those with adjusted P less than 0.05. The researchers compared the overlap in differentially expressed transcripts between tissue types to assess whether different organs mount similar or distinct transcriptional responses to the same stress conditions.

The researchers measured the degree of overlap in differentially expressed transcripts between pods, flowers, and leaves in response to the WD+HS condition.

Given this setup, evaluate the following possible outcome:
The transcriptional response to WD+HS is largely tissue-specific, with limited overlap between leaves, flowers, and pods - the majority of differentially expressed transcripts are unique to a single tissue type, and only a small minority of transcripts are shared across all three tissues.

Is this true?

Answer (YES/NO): YES